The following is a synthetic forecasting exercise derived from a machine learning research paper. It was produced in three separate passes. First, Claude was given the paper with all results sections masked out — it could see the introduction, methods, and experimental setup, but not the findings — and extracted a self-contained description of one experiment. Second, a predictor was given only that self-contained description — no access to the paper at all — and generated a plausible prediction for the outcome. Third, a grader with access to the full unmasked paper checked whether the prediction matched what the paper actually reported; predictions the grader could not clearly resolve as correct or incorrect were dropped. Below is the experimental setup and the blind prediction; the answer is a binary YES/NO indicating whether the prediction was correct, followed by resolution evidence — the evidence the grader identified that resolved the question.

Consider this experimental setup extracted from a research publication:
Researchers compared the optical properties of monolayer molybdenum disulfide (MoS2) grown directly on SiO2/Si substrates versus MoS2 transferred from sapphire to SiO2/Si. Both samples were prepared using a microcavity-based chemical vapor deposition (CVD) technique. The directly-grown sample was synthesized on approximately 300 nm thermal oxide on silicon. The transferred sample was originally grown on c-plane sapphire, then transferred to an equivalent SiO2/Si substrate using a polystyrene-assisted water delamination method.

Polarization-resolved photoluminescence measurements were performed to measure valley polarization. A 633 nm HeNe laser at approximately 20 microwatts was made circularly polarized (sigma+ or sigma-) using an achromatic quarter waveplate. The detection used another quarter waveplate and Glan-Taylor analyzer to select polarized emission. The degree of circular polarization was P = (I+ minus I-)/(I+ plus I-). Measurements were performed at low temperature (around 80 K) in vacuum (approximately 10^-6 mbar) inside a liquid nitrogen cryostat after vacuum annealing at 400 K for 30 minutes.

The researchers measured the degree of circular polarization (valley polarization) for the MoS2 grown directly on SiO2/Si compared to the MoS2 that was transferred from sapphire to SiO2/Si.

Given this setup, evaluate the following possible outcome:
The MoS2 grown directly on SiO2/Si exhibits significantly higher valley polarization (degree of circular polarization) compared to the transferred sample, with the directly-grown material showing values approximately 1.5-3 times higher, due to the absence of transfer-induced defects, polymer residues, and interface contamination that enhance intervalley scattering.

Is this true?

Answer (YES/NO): NO